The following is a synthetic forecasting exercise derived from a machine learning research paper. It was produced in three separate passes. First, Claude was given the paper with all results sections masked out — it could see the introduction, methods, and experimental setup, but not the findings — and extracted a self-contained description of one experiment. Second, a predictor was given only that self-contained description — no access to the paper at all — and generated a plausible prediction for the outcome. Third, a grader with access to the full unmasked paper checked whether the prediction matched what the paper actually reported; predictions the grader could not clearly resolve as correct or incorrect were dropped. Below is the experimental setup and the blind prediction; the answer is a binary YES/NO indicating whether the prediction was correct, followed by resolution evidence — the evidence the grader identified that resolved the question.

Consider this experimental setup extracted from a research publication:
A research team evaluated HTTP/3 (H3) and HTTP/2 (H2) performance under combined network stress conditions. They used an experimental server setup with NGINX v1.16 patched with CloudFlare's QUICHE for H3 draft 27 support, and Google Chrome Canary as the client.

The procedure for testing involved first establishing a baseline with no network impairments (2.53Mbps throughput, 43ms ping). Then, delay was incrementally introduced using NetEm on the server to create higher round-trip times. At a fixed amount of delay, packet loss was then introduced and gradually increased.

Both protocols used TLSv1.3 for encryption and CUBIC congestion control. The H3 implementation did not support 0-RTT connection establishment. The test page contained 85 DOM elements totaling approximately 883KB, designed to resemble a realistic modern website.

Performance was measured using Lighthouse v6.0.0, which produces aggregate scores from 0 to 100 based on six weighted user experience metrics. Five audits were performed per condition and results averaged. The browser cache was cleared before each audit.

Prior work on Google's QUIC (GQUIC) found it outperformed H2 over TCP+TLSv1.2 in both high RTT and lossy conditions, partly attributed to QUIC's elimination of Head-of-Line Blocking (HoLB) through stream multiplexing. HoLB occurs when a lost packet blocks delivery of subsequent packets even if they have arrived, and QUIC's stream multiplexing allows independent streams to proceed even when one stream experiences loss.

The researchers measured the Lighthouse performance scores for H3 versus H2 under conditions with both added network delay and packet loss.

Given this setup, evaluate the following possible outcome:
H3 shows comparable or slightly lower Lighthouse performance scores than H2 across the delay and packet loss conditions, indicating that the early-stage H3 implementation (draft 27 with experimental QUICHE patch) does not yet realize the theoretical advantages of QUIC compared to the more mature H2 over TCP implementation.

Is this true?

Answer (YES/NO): NO